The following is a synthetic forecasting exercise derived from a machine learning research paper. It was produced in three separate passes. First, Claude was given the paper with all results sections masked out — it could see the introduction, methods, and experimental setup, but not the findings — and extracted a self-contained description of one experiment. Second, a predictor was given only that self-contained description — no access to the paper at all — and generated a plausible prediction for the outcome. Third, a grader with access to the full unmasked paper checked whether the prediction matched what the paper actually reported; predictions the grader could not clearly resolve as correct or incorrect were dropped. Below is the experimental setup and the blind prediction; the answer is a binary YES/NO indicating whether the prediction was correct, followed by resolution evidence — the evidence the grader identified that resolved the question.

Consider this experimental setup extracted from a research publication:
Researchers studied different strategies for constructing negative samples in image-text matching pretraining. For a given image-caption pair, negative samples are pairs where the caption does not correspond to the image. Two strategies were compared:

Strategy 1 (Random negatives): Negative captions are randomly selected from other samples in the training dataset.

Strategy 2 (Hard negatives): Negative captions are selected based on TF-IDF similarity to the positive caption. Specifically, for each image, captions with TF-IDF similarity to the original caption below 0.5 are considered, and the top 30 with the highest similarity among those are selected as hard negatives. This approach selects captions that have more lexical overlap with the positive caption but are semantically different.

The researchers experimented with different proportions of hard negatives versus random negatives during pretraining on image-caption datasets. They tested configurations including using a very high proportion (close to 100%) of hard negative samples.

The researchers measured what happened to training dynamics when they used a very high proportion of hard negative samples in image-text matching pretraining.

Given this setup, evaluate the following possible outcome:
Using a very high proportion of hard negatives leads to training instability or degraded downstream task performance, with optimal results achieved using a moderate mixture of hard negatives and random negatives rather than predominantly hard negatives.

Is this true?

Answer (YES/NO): YES